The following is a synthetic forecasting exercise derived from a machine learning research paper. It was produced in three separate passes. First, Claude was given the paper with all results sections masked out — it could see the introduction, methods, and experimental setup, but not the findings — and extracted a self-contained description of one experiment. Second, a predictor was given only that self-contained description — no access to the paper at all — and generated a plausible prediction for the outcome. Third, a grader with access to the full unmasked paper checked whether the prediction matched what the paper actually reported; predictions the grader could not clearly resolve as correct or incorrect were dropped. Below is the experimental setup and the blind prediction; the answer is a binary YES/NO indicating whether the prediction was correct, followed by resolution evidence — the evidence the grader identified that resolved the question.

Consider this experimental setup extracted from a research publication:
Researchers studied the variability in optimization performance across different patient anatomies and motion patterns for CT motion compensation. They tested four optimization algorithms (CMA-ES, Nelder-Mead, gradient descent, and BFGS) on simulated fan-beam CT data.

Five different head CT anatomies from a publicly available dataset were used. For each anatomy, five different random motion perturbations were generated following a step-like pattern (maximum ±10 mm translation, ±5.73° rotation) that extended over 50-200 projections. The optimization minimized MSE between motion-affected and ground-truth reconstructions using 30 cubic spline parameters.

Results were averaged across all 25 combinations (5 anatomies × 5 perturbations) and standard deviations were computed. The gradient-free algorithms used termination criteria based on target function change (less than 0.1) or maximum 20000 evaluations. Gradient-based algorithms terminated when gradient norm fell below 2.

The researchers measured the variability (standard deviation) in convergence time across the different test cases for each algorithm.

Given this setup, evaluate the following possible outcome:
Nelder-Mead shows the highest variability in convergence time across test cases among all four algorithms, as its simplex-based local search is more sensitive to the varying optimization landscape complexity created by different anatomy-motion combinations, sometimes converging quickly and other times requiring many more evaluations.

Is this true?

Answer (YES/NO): NO